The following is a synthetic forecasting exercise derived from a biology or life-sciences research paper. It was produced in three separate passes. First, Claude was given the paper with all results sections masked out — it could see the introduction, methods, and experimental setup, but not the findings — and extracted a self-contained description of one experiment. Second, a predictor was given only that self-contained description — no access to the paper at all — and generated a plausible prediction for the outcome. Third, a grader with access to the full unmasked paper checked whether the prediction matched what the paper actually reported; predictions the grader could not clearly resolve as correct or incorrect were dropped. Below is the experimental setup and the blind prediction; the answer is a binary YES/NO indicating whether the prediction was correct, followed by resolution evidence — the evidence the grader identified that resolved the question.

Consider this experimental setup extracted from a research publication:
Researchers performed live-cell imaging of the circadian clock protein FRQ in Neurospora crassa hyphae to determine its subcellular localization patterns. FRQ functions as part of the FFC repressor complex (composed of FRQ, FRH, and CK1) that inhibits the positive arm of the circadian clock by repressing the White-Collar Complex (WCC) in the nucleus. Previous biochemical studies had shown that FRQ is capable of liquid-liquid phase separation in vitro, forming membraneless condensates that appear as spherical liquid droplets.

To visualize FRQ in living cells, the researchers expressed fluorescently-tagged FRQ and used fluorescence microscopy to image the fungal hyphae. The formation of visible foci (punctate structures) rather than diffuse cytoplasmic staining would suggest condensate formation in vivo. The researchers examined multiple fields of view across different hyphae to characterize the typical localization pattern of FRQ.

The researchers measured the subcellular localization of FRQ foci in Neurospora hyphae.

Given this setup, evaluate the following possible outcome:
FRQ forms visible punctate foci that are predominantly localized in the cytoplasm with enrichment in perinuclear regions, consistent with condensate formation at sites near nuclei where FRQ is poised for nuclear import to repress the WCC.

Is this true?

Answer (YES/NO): NO